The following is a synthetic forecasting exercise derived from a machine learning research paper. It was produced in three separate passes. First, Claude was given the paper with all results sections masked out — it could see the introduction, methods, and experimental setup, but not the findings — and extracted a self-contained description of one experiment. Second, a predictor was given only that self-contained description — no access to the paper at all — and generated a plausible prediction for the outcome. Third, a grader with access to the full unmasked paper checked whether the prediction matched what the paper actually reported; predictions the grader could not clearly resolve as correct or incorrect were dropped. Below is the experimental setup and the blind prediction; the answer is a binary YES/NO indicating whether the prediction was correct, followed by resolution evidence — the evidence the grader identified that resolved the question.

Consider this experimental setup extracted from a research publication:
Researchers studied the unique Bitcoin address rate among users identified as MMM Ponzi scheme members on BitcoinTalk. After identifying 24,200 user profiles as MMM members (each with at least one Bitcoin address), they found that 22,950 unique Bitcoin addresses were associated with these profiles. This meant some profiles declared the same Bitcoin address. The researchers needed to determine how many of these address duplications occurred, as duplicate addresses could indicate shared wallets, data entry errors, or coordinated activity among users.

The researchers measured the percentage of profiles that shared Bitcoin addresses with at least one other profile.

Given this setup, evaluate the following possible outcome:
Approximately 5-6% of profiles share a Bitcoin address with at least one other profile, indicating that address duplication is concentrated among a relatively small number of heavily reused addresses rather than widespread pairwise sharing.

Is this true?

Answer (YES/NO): NO